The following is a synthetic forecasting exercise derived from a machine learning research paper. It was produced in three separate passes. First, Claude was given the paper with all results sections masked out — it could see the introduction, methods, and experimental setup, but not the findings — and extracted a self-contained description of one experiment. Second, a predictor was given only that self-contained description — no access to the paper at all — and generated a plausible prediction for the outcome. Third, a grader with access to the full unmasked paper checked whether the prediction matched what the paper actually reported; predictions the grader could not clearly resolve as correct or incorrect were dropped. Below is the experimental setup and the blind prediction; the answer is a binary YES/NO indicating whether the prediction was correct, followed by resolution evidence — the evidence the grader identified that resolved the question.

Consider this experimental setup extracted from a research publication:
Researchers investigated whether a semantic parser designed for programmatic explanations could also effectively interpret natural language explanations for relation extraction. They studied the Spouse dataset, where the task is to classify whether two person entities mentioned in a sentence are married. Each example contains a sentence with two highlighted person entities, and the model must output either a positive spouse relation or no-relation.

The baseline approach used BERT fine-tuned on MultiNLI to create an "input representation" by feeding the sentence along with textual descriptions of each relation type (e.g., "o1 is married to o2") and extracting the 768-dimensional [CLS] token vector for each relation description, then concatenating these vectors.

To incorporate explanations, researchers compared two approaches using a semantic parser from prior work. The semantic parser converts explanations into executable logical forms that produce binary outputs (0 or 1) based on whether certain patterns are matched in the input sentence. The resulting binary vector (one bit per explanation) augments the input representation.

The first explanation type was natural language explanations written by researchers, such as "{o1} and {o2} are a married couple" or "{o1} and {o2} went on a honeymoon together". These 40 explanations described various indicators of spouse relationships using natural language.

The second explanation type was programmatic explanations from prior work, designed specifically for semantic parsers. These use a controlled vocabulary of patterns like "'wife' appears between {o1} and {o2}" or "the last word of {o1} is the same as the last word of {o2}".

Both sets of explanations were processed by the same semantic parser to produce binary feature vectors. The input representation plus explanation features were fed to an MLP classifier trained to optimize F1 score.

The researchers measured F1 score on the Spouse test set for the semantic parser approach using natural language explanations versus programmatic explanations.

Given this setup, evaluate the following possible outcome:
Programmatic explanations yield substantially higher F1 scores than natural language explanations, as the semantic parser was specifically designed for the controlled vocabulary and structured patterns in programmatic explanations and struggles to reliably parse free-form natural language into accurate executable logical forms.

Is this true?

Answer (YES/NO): YES